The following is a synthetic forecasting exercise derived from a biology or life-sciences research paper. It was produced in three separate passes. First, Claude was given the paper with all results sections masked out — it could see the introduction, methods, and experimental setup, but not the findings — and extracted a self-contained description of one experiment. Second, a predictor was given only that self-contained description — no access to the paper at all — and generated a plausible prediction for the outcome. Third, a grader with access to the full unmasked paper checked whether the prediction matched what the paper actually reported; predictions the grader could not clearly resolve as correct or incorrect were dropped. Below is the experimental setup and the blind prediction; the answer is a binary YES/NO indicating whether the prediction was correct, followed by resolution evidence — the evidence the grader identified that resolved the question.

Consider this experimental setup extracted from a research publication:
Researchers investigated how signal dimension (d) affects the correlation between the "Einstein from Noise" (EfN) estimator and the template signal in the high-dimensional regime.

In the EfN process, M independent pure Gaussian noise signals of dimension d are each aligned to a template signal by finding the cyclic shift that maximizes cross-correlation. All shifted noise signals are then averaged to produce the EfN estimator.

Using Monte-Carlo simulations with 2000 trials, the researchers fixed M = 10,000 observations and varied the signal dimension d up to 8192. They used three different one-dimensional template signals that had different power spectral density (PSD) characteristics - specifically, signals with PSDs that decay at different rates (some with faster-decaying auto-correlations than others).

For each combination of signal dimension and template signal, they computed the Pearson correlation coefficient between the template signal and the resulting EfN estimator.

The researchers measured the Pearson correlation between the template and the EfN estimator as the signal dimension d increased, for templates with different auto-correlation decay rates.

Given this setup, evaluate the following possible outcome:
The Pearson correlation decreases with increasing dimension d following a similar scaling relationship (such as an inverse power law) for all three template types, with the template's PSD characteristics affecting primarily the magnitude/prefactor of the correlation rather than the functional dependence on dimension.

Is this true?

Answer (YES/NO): NO